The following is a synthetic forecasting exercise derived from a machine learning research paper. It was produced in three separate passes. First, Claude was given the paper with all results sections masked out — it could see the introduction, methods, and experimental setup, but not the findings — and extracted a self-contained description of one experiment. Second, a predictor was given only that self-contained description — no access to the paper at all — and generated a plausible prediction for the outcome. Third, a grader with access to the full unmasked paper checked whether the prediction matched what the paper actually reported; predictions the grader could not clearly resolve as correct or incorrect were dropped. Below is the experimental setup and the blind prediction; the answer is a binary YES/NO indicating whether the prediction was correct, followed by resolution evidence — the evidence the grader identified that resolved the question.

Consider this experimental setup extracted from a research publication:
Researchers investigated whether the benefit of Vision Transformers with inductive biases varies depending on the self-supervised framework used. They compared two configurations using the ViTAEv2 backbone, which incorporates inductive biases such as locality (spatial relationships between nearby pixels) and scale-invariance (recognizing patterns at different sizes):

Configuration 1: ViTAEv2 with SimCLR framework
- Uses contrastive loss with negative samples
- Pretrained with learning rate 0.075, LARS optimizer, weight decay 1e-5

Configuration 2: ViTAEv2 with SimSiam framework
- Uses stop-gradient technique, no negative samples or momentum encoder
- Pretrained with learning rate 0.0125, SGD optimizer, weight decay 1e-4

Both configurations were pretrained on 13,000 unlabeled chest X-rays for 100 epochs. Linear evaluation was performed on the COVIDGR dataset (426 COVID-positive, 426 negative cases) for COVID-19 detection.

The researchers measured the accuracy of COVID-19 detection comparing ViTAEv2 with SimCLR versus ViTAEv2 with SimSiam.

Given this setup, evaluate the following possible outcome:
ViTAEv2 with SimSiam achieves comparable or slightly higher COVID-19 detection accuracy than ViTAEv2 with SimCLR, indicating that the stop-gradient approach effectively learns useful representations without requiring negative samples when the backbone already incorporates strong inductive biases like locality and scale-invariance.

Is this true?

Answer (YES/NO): NO